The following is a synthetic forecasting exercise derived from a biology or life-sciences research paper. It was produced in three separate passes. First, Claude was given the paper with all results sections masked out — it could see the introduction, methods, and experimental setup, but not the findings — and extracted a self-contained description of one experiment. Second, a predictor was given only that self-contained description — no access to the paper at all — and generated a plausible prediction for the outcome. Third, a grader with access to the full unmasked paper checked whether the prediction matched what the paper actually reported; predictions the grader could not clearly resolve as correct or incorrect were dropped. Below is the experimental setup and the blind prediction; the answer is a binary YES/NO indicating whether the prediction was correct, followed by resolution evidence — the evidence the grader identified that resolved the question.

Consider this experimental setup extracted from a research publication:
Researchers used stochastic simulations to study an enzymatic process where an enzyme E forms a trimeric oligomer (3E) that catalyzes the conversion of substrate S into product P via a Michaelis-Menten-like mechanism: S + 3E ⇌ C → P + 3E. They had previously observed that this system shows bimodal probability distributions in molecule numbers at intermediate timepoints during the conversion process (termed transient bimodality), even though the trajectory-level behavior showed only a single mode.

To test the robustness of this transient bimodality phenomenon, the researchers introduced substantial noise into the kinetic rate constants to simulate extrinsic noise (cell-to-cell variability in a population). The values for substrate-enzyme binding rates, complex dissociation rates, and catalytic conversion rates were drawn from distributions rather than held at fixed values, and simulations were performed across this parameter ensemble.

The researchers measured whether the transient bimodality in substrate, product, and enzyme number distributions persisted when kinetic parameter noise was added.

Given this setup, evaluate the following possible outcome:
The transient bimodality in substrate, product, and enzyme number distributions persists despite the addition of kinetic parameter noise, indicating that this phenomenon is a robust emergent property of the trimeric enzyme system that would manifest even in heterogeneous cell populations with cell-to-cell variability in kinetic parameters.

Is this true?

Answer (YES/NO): YES